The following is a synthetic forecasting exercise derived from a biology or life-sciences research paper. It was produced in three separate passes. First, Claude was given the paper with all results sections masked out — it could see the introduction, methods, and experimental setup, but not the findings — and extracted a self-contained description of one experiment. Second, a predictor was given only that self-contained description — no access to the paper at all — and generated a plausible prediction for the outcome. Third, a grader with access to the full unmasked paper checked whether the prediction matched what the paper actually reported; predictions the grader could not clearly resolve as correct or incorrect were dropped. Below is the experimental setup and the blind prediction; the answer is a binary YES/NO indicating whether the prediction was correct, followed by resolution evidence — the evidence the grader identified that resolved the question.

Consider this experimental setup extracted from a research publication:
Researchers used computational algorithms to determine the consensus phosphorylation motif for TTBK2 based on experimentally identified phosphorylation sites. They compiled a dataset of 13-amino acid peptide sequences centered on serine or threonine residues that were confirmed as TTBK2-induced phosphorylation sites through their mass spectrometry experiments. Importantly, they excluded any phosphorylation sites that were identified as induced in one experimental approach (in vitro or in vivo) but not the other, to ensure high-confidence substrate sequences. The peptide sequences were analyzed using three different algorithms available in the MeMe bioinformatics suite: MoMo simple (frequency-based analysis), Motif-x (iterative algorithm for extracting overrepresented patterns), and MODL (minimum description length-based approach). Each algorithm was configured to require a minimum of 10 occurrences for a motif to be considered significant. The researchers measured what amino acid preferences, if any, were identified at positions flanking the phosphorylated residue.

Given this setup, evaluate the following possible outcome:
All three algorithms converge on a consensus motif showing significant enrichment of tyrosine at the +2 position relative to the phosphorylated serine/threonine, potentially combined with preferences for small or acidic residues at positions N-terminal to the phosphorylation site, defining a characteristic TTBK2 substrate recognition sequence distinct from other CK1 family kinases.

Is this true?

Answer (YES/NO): NO